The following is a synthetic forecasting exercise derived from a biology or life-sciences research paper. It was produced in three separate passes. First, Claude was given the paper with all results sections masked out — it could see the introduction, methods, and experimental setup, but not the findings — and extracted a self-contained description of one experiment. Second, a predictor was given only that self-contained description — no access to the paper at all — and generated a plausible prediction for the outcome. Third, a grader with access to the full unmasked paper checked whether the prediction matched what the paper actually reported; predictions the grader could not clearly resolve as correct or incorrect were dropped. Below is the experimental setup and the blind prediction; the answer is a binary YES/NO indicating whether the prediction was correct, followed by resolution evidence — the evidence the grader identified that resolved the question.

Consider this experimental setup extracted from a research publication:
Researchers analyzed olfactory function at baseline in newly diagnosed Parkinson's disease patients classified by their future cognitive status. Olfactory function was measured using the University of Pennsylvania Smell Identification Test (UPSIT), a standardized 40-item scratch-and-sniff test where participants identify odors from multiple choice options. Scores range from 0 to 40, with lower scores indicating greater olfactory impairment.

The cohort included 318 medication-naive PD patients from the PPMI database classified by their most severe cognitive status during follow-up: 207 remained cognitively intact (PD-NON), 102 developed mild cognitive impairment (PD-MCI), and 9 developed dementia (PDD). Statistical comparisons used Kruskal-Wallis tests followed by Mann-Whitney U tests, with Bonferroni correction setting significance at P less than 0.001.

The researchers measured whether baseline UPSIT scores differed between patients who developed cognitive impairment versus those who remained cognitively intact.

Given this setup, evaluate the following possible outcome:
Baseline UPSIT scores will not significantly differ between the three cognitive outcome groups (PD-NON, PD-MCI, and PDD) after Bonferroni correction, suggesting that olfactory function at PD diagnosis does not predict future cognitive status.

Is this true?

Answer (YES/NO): NO